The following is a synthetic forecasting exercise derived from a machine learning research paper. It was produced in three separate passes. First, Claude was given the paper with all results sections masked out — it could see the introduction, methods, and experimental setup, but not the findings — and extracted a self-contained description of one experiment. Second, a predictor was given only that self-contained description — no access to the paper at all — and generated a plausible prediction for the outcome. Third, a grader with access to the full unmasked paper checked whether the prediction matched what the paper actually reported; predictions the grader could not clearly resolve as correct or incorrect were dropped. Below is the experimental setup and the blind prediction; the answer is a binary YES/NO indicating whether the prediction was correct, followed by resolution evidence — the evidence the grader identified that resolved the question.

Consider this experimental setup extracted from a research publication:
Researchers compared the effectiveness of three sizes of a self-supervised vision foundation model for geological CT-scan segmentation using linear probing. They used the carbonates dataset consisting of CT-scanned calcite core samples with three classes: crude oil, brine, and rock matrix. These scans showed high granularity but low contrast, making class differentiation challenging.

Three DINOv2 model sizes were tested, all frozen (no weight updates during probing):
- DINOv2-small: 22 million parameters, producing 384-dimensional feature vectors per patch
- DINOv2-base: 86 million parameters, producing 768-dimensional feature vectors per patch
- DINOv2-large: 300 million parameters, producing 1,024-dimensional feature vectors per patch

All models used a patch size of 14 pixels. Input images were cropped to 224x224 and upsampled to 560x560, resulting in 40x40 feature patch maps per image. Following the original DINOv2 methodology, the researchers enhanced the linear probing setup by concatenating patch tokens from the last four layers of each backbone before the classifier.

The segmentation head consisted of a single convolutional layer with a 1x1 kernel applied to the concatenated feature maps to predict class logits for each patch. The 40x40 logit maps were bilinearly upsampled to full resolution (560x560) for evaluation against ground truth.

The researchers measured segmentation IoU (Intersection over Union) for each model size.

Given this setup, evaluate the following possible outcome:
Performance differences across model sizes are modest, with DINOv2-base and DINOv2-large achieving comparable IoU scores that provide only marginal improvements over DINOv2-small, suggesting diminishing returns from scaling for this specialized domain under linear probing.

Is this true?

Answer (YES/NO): YES